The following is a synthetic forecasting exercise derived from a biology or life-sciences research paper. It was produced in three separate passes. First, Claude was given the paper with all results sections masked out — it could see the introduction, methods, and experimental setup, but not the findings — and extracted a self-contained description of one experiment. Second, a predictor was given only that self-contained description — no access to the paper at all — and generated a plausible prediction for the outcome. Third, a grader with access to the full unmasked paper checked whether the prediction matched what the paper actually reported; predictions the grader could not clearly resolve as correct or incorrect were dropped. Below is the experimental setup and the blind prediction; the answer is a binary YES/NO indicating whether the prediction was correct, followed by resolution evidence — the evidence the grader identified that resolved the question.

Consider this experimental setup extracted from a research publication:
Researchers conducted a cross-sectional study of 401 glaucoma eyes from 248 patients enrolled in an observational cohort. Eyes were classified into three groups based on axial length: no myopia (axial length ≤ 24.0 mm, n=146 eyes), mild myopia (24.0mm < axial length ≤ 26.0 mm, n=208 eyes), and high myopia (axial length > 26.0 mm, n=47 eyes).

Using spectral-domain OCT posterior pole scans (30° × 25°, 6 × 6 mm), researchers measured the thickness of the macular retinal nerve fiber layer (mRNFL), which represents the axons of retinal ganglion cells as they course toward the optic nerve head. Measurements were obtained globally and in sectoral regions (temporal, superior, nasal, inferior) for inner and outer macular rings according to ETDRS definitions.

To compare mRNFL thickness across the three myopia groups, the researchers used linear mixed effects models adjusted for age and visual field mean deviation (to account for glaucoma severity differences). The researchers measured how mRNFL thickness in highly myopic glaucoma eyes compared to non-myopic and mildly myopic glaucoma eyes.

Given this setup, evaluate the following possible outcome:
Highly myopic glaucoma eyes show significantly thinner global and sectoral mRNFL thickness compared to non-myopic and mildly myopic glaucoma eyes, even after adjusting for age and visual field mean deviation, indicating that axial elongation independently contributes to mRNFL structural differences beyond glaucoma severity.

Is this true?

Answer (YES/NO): NO